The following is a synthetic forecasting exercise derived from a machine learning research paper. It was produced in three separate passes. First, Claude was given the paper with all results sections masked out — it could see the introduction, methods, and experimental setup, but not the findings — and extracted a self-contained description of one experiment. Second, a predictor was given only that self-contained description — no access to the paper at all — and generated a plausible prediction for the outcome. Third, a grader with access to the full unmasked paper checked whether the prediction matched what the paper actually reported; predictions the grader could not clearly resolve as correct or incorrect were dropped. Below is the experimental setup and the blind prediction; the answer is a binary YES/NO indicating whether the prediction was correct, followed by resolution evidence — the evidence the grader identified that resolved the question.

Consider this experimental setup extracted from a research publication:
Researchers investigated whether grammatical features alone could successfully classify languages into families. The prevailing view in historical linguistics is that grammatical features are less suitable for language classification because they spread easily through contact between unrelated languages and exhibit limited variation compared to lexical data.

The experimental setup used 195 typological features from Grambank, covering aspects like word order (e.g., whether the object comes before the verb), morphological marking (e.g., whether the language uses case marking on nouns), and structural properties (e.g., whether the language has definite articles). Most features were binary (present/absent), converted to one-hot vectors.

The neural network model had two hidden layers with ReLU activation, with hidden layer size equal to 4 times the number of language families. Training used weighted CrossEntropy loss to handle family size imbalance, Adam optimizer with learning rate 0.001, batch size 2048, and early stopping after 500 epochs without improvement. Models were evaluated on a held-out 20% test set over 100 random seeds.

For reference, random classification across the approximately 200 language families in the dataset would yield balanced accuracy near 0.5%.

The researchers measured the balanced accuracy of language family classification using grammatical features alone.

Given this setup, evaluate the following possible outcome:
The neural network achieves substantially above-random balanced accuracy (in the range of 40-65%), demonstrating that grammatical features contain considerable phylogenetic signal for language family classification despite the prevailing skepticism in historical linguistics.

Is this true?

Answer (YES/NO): NO